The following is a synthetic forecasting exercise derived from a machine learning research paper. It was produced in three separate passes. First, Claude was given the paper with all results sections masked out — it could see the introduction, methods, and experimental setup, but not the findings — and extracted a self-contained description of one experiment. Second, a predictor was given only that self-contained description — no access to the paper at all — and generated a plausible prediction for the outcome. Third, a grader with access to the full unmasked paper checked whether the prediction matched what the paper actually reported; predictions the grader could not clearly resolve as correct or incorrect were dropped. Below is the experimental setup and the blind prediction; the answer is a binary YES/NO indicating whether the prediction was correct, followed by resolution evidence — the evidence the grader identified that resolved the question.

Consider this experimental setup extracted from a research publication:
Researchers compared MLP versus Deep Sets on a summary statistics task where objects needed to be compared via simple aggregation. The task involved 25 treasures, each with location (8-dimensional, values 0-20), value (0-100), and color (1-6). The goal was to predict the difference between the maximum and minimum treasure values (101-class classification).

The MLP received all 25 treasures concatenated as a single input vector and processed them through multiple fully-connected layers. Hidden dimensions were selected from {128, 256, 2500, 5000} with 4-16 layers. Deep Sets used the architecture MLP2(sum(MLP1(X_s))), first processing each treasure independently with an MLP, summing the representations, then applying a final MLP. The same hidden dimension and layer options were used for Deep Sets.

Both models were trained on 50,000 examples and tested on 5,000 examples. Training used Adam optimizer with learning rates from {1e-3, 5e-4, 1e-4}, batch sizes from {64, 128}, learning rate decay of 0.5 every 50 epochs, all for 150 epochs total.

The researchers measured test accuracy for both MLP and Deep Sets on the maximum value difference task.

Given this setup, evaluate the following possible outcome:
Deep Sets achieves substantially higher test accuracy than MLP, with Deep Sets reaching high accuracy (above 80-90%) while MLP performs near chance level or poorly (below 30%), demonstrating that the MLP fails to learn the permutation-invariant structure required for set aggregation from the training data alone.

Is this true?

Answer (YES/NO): YES